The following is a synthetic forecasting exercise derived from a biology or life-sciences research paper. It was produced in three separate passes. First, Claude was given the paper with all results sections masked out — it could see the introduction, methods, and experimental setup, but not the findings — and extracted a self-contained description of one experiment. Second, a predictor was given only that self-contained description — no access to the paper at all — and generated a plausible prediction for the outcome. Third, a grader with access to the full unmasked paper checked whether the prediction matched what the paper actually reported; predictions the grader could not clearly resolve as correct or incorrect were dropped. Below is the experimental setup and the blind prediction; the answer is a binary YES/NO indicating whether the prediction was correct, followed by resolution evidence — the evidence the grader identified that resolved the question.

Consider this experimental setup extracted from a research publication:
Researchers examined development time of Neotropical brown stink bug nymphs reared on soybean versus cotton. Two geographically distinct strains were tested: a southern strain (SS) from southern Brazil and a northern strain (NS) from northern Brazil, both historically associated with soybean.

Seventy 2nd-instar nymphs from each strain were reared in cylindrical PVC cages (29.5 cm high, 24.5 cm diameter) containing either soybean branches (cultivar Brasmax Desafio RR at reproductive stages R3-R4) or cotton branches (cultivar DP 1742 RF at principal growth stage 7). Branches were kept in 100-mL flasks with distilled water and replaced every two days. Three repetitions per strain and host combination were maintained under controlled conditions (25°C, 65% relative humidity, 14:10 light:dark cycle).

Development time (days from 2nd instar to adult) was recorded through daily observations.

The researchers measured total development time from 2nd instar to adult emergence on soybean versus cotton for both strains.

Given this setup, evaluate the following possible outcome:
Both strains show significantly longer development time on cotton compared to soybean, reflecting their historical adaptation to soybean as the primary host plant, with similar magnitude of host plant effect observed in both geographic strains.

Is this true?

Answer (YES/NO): NO